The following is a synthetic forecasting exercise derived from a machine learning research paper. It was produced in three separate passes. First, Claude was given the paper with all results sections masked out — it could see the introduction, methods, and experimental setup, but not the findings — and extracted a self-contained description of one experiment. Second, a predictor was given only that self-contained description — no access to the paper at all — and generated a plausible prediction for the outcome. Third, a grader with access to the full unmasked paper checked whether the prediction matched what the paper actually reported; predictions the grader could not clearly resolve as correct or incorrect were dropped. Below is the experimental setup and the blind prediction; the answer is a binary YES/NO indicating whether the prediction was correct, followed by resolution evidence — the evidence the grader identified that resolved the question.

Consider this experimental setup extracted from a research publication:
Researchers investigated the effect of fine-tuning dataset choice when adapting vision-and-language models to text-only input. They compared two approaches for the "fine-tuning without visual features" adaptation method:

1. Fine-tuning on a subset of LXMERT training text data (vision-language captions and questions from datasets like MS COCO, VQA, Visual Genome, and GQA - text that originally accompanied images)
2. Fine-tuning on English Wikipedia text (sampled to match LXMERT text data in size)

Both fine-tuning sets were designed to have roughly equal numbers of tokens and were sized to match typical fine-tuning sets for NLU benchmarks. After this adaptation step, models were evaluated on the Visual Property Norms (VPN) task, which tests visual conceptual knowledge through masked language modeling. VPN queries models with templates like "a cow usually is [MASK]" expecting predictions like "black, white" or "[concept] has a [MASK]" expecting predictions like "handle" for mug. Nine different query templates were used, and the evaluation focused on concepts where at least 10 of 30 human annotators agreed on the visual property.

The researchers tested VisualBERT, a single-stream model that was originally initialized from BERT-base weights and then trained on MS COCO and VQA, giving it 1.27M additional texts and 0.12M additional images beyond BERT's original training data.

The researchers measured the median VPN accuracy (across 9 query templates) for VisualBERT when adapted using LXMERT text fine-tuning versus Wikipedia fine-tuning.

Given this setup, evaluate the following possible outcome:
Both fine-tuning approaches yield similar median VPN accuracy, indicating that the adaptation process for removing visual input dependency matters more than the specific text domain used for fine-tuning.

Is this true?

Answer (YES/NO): NO